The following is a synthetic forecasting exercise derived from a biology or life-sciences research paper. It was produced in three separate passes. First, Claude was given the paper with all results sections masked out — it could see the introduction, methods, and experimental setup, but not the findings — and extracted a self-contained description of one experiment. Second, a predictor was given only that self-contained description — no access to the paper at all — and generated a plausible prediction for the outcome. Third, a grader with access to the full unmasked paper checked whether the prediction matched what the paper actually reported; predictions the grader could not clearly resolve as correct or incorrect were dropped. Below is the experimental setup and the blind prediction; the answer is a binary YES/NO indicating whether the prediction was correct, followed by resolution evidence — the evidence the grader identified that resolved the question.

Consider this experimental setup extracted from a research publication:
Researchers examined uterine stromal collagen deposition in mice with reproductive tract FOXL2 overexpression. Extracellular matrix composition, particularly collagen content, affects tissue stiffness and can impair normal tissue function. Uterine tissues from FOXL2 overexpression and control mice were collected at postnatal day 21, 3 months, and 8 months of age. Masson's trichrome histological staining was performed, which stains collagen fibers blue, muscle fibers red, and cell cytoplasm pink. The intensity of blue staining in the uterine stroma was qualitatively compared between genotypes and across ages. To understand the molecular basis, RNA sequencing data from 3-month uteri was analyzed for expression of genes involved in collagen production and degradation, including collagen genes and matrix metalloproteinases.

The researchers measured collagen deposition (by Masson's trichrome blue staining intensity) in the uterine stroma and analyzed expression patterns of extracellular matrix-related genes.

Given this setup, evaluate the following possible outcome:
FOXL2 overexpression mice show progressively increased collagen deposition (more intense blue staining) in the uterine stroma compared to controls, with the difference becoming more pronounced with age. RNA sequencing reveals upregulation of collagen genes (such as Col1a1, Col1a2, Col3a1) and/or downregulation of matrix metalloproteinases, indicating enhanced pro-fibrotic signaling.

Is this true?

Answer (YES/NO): NO